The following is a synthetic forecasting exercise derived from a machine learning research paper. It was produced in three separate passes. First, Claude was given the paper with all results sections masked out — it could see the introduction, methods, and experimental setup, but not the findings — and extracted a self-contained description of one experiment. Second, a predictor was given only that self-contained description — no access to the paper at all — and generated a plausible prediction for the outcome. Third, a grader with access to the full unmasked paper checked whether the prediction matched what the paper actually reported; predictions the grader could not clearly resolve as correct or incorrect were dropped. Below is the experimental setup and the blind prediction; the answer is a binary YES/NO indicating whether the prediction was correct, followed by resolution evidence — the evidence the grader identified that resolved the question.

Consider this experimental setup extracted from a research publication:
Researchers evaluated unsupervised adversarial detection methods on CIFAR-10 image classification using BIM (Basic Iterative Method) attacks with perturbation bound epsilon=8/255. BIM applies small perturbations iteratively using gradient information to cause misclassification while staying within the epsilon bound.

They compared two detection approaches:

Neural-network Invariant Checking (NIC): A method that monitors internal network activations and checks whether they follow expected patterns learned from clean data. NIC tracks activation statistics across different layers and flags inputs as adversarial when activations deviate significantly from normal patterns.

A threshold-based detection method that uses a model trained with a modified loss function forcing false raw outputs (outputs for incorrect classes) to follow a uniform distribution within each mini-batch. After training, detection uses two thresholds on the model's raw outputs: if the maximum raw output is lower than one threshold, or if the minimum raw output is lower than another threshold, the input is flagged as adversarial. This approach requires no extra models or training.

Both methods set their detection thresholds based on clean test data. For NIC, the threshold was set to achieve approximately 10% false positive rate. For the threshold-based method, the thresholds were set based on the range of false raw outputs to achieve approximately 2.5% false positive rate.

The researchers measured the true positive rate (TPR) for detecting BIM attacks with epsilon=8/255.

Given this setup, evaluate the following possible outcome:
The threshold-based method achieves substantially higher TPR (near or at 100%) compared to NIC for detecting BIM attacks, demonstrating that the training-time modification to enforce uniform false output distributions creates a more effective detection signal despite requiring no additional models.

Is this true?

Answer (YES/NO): NO